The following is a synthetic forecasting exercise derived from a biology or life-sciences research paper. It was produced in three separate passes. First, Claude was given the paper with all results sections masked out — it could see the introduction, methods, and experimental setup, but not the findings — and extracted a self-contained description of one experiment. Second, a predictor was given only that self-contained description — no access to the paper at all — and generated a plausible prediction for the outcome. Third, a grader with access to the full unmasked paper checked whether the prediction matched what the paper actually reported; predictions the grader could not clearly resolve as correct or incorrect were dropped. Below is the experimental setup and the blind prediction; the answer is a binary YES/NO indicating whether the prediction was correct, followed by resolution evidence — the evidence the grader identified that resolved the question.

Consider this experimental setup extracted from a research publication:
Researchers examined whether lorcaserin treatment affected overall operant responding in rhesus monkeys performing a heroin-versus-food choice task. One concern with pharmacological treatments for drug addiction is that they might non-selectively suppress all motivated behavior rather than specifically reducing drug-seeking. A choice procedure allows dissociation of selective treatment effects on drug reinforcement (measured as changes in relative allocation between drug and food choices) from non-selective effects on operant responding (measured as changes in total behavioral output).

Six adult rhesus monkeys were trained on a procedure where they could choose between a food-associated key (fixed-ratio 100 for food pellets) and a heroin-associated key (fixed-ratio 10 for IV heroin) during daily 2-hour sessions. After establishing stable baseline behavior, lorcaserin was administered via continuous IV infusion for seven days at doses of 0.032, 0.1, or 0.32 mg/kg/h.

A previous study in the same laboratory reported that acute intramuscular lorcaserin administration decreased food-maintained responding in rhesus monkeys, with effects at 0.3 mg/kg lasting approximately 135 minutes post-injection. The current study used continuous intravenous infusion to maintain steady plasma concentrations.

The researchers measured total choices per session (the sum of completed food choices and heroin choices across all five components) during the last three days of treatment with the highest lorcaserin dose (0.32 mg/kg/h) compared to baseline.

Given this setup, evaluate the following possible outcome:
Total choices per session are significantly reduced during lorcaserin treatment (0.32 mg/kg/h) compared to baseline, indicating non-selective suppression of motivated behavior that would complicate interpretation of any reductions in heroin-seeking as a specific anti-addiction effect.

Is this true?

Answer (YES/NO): NO